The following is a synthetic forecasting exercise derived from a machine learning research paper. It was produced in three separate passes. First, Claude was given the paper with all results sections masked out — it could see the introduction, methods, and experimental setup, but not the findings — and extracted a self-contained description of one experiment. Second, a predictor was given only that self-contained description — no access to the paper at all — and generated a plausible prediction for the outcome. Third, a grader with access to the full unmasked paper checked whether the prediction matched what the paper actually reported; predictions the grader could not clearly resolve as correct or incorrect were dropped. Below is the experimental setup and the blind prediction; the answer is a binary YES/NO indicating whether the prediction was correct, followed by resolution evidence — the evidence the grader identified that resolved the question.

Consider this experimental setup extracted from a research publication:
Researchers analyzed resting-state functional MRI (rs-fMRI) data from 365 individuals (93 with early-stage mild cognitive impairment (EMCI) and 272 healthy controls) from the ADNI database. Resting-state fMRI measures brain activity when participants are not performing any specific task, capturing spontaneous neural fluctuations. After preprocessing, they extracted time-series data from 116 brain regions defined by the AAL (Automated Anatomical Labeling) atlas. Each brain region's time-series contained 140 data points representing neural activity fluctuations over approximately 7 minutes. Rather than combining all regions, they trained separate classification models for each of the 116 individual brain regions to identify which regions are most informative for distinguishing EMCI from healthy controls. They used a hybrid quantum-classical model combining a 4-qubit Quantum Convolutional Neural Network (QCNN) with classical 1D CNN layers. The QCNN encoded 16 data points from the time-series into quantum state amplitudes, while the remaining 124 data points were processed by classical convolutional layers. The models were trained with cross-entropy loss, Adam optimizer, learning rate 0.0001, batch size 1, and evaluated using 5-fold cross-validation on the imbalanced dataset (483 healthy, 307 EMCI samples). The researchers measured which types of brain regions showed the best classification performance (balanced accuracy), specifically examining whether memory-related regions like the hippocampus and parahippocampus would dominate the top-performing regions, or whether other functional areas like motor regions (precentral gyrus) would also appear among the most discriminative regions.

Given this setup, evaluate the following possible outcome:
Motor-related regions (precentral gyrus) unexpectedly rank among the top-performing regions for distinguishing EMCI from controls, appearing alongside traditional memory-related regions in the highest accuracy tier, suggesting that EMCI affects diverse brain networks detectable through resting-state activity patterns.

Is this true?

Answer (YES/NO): YES